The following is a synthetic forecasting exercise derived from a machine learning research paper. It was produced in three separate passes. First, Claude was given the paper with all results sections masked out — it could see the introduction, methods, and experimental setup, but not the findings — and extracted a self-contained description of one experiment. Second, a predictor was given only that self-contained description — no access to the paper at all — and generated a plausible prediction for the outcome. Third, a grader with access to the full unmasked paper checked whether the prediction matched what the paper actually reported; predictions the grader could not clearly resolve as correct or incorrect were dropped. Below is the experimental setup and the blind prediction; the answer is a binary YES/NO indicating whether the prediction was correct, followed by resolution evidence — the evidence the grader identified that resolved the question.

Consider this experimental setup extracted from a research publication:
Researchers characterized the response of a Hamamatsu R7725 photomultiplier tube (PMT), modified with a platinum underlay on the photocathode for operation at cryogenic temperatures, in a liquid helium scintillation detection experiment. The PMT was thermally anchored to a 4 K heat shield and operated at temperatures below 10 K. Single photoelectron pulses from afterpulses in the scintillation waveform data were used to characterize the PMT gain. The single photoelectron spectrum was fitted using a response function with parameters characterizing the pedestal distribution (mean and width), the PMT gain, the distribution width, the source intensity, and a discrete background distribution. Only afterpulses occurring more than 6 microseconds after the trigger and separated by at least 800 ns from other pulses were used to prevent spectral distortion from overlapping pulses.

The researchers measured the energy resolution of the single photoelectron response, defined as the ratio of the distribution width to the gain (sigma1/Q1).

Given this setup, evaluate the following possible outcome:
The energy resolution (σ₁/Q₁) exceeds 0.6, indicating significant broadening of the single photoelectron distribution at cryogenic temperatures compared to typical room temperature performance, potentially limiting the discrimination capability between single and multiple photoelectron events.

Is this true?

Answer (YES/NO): NO